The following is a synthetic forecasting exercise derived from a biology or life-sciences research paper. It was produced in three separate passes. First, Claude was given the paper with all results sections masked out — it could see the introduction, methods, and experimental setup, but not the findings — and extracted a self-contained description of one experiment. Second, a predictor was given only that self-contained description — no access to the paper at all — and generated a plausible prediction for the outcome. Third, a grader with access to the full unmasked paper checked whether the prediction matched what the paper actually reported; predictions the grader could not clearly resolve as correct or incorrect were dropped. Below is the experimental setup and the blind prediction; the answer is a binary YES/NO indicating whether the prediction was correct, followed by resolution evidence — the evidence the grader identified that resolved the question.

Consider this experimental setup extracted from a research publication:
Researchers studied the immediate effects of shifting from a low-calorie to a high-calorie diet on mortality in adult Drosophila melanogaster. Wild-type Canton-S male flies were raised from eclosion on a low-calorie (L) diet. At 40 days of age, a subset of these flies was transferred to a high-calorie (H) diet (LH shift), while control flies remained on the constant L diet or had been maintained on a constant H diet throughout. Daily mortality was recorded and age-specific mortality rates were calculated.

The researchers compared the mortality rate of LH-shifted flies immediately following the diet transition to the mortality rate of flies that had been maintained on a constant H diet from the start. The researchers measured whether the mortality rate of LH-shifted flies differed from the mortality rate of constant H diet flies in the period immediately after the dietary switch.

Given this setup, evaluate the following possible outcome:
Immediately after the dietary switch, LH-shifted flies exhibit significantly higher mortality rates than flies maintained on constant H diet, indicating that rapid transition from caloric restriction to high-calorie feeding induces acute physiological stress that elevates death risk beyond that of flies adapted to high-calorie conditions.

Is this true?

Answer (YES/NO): YES